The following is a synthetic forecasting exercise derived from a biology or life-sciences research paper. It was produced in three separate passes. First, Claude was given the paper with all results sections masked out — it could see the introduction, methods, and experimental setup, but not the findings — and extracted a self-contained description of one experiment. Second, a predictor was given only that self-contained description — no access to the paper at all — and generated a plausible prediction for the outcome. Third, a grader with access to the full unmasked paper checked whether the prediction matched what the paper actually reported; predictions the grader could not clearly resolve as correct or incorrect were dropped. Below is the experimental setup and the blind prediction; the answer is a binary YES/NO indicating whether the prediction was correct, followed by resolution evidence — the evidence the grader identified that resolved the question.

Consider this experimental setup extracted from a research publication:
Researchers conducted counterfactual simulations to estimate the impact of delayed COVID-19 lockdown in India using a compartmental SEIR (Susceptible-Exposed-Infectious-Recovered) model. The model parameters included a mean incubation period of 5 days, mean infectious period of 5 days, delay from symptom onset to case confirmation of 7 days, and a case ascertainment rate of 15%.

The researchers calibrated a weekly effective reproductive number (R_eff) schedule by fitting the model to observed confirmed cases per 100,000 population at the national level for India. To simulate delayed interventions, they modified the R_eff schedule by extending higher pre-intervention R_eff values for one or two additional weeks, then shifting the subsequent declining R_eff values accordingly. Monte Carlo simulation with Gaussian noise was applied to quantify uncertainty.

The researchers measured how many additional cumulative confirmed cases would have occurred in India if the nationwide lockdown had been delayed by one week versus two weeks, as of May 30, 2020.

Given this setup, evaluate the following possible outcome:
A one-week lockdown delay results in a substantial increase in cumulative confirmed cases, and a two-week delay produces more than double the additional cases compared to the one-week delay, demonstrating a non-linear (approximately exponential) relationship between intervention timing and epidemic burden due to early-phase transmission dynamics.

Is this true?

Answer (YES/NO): YES